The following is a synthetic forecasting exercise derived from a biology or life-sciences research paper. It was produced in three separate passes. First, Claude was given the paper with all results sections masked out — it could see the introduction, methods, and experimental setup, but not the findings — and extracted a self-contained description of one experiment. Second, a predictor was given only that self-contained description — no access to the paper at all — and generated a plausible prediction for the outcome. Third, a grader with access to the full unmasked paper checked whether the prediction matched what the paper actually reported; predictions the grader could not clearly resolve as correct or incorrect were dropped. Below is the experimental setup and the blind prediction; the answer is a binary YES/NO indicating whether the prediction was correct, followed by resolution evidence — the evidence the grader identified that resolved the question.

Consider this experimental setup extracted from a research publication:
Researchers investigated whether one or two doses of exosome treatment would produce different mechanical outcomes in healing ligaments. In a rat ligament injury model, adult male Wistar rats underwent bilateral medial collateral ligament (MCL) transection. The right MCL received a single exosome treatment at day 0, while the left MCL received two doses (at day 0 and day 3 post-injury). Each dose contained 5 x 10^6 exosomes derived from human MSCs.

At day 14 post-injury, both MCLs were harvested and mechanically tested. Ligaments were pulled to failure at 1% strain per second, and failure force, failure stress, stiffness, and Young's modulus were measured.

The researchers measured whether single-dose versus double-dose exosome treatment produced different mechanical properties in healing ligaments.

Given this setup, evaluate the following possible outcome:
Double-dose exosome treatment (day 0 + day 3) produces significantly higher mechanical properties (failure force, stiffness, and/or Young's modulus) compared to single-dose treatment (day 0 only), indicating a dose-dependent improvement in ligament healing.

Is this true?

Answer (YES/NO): NO